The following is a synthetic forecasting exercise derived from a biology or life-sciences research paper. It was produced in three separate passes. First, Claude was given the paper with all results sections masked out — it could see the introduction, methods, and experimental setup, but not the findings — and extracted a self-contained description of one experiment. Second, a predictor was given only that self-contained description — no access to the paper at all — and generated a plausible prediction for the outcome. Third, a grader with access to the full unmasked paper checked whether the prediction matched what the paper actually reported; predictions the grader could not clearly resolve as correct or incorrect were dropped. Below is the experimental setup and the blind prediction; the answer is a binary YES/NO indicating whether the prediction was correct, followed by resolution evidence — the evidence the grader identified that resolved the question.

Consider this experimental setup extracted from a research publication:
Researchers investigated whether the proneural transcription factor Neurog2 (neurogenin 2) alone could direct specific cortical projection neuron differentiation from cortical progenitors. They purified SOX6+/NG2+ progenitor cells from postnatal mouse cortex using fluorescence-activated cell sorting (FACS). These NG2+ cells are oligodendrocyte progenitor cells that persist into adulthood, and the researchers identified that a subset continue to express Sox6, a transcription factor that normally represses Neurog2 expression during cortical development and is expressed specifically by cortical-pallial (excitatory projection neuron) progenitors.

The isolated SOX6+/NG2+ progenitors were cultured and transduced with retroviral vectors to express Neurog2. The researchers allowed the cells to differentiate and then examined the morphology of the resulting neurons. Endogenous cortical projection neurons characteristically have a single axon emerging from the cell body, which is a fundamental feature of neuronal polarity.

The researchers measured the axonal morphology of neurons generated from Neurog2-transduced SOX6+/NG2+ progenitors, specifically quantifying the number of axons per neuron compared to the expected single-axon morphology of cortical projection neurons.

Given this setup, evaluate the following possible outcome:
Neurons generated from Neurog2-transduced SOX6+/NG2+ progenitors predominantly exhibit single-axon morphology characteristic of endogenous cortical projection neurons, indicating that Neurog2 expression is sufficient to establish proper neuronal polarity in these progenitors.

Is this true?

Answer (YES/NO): NO